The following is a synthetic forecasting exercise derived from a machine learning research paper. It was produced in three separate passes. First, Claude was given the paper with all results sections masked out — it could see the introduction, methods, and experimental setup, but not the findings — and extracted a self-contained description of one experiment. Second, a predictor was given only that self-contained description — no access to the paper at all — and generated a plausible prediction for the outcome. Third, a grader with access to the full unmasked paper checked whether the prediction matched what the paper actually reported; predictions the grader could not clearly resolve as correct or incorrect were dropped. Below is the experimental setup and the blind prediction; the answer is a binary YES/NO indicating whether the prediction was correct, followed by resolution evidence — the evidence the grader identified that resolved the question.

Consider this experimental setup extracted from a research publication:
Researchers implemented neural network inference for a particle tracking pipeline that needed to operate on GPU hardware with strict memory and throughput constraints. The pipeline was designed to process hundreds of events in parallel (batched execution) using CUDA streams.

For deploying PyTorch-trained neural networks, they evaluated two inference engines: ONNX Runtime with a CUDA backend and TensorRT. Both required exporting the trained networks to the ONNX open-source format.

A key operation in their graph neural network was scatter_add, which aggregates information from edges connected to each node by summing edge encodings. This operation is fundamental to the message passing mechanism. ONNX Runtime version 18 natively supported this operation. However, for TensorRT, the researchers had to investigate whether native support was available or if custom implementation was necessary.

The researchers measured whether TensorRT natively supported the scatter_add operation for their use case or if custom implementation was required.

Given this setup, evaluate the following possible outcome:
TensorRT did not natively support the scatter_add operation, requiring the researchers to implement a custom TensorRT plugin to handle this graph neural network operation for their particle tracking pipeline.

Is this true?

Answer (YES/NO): YES